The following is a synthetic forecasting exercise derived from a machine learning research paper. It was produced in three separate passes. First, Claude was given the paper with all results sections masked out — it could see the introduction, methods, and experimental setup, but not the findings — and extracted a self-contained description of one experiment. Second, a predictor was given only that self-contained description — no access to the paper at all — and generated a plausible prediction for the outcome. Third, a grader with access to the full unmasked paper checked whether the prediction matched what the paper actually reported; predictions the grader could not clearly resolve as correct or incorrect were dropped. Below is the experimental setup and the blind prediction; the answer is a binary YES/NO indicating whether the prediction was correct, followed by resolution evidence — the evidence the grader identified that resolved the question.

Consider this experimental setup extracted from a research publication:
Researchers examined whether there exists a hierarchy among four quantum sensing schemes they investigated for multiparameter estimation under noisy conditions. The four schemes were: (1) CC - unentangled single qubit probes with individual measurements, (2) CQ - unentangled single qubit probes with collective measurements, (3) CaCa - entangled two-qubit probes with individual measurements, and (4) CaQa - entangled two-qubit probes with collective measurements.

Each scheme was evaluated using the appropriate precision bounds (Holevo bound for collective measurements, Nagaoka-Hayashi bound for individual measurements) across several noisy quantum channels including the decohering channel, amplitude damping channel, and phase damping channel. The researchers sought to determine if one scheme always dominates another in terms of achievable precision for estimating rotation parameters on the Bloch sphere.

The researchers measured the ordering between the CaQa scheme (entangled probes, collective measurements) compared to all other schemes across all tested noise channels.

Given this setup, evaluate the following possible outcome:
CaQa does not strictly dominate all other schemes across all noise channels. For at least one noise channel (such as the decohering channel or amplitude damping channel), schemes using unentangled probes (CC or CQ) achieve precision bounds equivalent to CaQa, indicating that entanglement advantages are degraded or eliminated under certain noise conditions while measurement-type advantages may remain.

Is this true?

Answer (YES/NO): YES